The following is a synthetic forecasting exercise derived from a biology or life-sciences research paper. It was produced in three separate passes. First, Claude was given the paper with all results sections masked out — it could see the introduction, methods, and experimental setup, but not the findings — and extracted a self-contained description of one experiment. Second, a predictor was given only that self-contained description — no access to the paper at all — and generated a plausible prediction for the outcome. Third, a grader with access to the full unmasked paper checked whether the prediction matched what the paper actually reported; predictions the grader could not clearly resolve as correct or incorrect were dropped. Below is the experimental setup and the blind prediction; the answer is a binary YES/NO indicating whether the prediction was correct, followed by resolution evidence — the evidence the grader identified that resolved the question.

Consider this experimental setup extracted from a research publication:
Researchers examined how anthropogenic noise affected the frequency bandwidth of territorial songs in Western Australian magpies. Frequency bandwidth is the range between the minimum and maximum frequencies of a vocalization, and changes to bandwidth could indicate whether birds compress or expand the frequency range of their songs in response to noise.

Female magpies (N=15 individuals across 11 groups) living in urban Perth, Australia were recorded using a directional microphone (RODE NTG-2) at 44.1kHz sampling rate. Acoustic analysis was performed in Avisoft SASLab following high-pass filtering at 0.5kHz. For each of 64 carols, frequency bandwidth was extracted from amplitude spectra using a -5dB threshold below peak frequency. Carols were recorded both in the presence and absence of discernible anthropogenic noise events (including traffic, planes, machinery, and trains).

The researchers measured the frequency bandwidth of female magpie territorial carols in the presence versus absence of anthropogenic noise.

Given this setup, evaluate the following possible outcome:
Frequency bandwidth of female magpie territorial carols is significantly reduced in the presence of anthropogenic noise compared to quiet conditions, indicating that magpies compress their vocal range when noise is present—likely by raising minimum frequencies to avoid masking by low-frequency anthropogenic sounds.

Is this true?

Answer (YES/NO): NO